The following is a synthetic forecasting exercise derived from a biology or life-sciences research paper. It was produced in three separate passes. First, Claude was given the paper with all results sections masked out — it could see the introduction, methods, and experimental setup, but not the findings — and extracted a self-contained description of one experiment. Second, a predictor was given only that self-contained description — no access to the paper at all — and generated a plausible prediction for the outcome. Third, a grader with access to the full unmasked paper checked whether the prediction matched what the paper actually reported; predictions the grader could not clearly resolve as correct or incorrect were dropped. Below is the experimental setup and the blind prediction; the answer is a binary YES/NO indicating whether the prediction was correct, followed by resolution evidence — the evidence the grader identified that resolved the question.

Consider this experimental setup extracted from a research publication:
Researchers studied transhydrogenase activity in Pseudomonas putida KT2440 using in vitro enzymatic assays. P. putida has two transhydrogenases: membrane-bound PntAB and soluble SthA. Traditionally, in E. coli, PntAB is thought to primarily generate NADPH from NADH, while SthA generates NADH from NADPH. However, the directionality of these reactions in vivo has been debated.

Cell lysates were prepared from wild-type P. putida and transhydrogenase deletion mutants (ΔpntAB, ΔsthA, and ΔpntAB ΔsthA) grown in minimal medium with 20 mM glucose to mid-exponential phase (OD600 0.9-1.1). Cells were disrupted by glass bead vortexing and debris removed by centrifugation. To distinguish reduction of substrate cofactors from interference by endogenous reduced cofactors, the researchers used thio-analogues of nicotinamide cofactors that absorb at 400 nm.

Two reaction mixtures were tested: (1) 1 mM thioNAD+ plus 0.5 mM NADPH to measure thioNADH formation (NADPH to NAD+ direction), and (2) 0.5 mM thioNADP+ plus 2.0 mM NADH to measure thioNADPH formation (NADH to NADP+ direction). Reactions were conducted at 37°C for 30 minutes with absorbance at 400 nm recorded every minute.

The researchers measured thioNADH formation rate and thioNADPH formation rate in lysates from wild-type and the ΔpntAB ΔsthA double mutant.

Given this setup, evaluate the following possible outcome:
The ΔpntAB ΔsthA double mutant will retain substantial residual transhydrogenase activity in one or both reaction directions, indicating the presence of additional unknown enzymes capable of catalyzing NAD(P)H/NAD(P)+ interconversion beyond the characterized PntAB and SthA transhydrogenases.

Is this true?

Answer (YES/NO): NO